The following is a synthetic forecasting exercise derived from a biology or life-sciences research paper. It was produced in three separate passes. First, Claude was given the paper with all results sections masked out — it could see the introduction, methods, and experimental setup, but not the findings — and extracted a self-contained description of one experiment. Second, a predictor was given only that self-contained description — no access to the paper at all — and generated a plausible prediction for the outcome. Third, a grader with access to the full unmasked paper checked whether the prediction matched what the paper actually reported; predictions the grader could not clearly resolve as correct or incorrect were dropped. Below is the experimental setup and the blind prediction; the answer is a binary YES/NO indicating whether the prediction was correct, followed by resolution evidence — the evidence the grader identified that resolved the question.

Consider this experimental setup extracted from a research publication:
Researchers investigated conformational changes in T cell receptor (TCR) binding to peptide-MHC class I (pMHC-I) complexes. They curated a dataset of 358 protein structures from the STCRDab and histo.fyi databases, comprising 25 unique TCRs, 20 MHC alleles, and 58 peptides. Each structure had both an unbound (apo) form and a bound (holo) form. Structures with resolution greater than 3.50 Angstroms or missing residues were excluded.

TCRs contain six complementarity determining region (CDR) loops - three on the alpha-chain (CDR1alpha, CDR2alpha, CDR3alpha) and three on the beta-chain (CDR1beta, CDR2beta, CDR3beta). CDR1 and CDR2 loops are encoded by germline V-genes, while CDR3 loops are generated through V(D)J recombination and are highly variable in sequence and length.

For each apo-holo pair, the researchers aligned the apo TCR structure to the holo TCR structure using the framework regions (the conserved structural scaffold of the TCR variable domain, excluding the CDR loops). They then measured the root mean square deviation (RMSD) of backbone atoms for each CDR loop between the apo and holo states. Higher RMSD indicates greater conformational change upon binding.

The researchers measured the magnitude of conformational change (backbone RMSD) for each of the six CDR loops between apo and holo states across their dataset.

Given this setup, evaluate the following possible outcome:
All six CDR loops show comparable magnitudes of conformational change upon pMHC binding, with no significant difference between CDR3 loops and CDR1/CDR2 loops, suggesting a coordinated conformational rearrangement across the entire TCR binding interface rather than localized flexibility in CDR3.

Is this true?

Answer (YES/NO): NO